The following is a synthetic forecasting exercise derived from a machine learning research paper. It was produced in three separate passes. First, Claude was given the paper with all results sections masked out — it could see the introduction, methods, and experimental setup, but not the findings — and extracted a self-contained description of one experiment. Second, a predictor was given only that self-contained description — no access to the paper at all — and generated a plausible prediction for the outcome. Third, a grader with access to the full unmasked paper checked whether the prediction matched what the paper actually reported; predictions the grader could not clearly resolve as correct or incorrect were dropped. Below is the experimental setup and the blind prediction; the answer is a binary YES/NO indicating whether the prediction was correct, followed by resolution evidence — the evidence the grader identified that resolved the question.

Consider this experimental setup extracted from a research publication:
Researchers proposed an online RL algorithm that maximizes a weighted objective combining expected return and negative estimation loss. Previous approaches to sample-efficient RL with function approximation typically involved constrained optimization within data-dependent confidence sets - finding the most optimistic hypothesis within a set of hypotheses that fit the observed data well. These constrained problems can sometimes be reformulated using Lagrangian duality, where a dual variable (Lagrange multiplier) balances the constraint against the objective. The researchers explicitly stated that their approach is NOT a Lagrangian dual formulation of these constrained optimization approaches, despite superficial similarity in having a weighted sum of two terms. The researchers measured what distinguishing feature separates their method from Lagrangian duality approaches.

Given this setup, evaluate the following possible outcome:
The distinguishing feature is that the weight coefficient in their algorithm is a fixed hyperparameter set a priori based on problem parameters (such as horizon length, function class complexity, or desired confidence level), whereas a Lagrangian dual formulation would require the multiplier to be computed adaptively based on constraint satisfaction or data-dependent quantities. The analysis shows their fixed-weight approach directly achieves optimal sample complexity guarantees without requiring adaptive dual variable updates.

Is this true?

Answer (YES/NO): YES